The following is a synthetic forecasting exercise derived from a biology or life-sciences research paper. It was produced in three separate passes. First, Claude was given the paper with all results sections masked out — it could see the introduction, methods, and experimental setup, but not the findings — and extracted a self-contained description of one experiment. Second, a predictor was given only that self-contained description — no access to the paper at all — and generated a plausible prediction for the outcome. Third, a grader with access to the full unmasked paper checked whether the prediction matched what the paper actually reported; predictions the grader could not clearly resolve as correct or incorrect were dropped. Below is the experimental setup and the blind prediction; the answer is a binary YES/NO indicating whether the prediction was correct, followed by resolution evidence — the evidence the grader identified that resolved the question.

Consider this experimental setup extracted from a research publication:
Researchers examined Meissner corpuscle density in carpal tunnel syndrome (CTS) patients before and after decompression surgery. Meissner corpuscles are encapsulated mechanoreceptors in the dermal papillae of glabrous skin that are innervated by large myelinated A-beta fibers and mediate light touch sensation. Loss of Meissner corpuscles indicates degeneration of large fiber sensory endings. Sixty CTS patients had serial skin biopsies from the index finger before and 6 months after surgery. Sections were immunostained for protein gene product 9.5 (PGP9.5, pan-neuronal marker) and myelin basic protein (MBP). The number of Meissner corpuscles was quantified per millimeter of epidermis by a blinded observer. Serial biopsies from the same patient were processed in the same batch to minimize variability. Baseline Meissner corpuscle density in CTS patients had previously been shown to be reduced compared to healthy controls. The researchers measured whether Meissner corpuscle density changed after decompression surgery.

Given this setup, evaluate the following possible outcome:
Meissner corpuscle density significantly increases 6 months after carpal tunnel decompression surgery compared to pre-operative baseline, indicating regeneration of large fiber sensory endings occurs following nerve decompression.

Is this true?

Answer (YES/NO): NO